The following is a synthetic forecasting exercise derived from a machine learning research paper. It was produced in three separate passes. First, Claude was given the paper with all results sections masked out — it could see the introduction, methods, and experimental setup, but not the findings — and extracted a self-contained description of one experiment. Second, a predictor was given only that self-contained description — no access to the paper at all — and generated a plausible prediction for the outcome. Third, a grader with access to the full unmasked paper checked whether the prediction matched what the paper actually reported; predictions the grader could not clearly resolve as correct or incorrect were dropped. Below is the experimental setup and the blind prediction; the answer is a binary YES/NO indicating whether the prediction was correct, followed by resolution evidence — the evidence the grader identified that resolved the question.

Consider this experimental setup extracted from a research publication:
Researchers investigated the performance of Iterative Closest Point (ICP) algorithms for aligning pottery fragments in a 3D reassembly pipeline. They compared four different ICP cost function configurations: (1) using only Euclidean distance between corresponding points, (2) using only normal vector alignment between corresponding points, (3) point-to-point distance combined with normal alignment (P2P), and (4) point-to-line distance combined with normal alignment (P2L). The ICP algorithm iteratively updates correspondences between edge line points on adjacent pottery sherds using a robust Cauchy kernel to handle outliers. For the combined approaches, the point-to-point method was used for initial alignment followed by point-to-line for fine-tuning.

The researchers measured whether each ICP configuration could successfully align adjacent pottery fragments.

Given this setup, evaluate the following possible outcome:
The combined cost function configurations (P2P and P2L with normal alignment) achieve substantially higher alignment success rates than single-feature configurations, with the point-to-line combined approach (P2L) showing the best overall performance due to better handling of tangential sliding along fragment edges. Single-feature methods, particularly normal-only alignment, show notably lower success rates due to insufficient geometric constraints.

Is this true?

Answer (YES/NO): NO